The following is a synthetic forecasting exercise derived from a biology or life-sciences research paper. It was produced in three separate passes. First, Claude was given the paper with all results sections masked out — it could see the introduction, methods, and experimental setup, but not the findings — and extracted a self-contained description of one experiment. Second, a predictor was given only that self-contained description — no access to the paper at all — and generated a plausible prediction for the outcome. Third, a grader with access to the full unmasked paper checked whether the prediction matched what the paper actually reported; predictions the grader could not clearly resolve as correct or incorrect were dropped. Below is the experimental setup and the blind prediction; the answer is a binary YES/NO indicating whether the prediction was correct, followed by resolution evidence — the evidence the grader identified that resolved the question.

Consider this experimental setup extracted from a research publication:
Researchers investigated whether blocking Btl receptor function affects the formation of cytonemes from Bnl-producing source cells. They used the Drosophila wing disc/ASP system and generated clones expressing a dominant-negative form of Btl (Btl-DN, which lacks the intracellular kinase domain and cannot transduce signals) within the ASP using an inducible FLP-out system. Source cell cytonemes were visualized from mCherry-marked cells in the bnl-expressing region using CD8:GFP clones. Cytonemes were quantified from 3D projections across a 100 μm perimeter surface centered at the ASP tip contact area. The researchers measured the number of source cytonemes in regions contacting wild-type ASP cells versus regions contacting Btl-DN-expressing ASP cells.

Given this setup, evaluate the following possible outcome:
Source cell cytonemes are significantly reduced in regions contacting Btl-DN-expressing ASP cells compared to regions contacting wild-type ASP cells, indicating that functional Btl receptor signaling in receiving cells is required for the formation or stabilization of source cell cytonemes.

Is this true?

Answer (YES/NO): NO